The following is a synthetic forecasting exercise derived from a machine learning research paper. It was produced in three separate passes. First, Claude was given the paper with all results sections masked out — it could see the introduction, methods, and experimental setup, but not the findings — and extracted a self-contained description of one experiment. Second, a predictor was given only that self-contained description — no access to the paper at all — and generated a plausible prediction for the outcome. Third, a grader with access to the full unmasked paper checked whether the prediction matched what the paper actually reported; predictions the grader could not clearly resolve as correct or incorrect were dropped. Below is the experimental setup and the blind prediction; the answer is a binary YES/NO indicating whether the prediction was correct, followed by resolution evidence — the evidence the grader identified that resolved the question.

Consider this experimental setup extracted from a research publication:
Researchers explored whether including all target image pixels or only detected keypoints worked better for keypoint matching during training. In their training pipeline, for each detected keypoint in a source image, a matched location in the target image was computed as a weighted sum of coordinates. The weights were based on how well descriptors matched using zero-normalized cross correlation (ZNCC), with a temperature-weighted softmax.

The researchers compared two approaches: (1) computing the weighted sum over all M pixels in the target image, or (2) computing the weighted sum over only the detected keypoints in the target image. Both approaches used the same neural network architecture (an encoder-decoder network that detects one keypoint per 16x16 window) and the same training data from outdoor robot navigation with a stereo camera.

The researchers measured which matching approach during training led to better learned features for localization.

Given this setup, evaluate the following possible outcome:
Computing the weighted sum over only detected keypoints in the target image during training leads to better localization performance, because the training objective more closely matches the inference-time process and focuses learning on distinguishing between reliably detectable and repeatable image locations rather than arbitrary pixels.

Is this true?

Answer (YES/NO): NO